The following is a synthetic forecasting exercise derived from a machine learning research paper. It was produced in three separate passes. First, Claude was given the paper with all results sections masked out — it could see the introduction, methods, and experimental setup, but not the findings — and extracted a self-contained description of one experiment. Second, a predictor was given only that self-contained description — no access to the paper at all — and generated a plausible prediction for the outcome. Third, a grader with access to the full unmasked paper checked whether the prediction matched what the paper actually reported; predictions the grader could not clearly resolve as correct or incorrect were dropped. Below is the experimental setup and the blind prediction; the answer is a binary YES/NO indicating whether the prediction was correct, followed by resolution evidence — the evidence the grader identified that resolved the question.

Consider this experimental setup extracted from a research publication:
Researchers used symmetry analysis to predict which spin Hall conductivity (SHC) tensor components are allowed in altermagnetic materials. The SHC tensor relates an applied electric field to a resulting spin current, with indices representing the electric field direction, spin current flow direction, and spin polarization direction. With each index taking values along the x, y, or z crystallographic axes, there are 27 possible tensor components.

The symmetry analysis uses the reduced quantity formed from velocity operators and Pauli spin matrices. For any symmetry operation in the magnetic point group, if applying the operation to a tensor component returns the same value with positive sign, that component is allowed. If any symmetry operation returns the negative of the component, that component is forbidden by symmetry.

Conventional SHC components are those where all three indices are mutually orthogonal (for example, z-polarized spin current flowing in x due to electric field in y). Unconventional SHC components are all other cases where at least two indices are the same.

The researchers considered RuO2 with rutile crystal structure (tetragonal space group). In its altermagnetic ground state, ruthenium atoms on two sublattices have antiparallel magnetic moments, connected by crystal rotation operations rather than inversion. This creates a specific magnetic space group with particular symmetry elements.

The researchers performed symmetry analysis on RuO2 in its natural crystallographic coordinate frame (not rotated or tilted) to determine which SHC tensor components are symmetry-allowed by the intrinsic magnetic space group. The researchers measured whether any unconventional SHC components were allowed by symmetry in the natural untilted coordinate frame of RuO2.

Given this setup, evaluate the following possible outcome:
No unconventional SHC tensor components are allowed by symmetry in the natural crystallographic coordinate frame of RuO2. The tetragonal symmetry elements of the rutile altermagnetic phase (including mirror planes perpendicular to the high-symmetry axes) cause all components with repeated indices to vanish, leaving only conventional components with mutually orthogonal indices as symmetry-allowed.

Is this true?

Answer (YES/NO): YES